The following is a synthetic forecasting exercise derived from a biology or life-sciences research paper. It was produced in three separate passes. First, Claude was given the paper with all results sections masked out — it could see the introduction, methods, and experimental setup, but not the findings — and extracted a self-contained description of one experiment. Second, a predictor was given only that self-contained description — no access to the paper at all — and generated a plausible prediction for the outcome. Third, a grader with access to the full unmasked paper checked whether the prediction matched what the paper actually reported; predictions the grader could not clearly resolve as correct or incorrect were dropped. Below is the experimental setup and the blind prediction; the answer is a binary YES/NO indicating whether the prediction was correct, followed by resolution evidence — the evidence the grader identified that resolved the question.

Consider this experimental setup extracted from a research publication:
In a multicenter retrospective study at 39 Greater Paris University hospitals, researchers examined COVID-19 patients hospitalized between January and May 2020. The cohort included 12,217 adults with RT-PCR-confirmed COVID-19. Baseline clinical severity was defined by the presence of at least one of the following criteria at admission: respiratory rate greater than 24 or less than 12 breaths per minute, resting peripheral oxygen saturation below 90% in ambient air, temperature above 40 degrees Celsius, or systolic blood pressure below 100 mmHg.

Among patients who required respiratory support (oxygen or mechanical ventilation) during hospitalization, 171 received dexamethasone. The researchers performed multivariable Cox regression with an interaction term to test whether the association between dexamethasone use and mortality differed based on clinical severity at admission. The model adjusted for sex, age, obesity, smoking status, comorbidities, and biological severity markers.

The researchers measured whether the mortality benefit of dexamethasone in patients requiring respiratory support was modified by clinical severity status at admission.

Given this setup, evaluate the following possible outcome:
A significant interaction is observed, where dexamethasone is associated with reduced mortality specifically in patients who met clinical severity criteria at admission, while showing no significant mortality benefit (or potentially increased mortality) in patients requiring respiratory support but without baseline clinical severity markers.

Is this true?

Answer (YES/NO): NO